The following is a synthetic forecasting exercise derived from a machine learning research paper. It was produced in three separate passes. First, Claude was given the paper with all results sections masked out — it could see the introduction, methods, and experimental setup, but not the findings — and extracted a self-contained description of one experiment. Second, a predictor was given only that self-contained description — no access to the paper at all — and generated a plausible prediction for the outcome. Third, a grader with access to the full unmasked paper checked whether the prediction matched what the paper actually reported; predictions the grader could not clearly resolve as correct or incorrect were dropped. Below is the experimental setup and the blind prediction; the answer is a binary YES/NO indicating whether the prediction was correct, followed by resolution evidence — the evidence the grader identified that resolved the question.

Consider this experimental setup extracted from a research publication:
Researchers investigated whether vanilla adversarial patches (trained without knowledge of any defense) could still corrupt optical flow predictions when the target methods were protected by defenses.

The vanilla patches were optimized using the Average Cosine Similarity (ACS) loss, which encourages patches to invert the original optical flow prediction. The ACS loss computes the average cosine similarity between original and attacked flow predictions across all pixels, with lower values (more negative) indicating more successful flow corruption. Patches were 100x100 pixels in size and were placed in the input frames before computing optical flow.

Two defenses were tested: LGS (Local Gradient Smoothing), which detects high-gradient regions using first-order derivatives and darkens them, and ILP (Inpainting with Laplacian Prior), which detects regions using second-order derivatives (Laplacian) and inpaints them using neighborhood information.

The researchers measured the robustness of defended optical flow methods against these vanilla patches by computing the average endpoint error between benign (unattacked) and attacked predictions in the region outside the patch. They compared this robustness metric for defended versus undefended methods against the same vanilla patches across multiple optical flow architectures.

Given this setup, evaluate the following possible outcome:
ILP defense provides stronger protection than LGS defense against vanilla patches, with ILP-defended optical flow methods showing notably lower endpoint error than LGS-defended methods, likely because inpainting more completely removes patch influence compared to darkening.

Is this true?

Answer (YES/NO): NO